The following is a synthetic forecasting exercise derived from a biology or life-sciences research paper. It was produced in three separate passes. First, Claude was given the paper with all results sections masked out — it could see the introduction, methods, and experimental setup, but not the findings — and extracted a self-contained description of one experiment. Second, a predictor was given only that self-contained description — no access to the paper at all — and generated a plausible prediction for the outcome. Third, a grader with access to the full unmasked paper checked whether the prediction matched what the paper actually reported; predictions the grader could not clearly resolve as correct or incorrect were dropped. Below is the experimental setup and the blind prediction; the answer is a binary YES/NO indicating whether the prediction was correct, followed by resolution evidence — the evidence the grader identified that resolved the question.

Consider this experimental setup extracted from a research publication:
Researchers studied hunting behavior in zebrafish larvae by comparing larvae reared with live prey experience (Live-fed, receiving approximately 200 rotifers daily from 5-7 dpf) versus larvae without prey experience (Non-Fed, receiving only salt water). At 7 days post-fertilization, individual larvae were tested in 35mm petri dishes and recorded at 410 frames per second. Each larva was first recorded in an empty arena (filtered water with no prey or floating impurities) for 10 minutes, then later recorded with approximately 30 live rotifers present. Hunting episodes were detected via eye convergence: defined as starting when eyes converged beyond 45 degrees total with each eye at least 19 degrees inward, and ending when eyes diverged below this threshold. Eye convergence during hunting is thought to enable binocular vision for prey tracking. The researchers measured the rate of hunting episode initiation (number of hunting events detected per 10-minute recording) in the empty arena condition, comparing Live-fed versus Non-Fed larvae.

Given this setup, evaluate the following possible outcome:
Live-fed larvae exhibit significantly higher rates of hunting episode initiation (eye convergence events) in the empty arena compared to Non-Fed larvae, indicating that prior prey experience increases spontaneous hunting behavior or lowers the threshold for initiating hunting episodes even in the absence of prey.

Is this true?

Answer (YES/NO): NO